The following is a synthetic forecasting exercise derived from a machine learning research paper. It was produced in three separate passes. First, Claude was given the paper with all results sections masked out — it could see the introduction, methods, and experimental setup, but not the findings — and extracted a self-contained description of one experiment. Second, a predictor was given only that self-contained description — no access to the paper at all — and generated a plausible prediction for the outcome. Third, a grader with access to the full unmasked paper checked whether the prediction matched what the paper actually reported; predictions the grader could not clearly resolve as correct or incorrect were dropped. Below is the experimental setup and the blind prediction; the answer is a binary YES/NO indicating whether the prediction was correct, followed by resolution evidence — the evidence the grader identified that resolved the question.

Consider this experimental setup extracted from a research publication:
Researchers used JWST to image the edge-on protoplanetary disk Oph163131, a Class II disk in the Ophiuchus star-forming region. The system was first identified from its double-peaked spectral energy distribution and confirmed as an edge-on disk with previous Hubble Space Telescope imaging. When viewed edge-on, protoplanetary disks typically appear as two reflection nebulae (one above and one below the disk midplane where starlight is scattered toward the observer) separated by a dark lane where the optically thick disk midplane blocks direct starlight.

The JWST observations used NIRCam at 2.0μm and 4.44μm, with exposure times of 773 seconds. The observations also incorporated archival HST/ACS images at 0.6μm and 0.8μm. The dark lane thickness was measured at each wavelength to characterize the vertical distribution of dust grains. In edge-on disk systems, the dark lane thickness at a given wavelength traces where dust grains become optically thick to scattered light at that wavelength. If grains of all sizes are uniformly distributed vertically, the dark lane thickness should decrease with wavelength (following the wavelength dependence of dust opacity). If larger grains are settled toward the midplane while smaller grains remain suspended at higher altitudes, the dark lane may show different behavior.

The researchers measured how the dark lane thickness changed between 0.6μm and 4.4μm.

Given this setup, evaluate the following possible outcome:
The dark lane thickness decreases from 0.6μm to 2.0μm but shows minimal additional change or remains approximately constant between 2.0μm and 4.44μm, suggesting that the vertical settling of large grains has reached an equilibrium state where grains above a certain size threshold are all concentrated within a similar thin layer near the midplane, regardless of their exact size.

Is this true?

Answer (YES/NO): NO